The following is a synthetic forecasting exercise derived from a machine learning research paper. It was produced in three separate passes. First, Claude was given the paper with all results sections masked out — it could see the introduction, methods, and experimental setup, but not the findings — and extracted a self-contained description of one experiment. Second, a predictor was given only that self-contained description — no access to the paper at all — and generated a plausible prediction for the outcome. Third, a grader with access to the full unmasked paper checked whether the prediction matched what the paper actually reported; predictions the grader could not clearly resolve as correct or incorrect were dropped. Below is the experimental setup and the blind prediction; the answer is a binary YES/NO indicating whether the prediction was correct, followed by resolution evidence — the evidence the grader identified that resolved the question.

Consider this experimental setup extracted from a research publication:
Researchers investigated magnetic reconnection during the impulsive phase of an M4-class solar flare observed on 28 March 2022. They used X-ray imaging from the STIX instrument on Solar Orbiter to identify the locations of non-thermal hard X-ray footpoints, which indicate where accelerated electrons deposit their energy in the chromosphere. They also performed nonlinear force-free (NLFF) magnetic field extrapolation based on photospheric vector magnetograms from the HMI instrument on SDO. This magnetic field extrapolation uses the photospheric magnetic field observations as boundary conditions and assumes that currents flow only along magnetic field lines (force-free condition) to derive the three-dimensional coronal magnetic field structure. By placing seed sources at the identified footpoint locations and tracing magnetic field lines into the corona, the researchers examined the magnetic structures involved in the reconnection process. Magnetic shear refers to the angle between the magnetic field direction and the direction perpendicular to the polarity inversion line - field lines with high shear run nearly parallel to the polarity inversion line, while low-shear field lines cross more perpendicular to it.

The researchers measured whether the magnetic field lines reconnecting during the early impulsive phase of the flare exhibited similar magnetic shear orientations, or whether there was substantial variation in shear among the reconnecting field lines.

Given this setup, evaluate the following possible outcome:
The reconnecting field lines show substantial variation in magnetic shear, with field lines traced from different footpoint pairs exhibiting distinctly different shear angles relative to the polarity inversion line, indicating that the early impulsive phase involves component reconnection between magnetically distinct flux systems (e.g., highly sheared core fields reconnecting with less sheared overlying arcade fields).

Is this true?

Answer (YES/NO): YES